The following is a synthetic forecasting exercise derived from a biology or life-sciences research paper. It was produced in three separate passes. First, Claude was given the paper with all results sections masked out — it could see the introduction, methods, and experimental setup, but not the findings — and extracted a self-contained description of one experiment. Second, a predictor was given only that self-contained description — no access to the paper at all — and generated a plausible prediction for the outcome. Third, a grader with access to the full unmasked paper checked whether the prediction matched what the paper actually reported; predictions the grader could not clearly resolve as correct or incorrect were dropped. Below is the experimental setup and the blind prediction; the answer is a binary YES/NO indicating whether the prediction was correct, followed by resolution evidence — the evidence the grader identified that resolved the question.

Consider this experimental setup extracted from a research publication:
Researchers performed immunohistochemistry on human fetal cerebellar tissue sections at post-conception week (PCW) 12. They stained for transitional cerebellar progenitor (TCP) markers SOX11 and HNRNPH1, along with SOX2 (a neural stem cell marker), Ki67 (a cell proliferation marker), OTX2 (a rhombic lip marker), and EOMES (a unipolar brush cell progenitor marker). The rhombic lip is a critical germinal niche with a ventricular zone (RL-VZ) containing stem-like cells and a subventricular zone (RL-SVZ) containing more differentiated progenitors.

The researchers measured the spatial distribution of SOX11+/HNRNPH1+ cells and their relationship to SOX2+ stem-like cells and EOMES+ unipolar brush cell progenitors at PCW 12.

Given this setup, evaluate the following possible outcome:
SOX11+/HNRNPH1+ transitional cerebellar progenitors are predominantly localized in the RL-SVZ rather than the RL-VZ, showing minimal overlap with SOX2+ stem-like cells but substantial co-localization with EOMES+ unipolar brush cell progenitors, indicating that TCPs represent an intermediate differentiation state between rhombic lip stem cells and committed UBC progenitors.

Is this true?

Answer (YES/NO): NO